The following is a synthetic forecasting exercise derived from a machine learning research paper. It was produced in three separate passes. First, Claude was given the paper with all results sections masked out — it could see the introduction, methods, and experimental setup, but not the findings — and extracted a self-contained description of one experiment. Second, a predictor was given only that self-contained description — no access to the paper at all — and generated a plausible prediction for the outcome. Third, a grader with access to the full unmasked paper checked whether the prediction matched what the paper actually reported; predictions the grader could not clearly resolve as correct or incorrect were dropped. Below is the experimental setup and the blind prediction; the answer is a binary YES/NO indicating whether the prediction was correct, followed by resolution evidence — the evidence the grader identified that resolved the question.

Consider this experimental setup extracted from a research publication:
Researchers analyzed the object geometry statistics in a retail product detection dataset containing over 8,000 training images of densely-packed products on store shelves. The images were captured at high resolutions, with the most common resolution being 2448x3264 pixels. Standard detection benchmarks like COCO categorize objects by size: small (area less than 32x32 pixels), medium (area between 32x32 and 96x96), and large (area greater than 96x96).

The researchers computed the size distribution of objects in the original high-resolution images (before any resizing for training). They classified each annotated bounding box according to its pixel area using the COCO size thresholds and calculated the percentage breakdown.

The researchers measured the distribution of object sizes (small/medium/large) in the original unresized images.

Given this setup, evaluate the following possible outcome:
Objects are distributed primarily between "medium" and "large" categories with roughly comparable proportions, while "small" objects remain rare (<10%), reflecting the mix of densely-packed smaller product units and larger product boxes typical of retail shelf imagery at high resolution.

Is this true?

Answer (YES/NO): NO